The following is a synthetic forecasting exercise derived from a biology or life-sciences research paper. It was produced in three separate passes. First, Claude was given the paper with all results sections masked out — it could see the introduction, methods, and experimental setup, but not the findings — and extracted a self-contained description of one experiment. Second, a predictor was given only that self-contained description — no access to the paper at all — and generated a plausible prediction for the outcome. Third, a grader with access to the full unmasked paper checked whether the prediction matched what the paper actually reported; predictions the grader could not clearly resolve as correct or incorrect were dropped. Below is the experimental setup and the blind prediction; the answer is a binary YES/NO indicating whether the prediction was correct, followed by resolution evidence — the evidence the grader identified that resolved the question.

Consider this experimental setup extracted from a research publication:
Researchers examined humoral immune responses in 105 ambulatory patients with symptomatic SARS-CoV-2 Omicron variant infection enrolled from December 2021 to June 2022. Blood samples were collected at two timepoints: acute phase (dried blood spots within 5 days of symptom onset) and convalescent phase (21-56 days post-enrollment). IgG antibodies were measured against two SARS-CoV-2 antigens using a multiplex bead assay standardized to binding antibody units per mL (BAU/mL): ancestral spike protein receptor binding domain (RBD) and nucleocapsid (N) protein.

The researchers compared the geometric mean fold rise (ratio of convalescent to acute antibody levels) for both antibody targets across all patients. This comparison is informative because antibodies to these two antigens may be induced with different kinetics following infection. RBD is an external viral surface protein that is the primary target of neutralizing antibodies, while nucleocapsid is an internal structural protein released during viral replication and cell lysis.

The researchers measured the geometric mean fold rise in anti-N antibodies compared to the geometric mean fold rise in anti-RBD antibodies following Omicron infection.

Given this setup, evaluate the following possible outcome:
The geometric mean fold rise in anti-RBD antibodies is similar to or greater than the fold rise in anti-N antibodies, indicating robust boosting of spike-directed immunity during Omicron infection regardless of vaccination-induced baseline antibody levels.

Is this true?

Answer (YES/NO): NO